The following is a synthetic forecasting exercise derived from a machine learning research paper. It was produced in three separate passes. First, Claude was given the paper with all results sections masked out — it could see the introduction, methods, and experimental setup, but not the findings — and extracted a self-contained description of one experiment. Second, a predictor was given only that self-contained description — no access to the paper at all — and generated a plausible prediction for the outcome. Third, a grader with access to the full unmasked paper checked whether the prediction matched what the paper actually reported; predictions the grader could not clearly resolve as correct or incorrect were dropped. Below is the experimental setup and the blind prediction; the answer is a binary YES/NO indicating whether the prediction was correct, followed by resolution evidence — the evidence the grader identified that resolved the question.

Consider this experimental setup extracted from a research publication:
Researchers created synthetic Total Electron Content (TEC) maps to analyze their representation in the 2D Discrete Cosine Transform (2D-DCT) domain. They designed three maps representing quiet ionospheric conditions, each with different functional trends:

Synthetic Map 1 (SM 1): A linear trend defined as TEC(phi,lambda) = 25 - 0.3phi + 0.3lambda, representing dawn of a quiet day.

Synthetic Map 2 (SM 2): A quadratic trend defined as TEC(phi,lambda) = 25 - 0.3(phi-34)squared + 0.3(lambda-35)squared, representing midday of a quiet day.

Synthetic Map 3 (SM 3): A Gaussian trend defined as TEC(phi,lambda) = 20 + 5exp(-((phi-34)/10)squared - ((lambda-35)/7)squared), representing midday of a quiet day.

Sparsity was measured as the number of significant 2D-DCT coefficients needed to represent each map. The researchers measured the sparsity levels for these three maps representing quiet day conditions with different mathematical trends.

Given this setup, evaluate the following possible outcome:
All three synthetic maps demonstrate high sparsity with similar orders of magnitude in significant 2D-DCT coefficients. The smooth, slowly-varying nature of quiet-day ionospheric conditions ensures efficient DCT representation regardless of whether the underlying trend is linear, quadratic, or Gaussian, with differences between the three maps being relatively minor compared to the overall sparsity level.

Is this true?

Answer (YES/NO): YES